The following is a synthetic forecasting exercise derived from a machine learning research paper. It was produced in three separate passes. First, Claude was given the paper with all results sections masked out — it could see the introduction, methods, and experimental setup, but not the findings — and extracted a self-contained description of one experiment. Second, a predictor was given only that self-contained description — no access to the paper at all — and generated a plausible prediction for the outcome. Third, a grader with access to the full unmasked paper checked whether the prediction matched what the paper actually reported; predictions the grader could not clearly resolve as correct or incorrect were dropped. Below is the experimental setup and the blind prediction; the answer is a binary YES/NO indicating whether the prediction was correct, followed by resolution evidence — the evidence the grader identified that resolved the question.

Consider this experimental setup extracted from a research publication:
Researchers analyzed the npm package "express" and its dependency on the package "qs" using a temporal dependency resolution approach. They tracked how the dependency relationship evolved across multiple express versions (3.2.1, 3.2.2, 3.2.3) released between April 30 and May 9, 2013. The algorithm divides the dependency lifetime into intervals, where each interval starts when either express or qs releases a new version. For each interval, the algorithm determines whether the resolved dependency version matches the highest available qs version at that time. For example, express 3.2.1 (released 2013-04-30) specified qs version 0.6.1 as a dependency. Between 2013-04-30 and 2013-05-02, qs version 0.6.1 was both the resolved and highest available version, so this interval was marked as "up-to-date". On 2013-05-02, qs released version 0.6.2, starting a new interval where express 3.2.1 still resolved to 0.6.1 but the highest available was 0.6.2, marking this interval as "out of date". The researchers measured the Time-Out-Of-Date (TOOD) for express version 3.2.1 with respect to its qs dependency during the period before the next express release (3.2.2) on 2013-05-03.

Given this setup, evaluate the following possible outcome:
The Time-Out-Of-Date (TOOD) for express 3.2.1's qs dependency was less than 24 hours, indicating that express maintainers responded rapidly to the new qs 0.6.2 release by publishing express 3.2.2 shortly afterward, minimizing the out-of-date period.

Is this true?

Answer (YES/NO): NO